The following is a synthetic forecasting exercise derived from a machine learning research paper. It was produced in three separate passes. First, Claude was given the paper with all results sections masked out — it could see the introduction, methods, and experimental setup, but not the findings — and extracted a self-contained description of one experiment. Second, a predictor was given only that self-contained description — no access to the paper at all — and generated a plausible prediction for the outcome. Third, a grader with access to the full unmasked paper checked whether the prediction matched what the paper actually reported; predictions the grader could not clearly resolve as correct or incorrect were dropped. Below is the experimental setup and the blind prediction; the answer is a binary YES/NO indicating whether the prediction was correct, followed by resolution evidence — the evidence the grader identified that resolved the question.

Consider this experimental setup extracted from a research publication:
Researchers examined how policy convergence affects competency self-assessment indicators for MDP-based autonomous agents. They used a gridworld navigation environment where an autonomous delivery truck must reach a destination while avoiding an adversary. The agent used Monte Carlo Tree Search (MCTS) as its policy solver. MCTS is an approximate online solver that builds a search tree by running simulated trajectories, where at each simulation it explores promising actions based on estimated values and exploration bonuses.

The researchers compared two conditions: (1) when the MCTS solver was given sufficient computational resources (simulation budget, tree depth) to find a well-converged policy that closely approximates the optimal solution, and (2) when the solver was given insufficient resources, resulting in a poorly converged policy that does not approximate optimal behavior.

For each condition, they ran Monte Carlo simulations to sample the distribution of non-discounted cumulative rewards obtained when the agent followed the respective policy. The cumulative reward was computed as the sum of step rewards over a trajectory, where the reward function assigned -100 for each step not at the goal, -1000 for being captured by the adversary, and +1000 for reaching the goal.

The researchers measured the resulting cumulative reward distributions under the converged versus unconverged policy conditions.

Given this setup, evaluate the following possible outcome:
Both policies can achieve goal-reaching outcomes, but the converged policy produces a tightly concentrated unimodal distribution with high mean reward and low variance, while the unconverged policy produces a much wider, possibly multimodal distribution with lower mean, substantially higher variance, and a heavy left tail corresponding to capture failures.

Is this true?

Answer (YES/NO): NO